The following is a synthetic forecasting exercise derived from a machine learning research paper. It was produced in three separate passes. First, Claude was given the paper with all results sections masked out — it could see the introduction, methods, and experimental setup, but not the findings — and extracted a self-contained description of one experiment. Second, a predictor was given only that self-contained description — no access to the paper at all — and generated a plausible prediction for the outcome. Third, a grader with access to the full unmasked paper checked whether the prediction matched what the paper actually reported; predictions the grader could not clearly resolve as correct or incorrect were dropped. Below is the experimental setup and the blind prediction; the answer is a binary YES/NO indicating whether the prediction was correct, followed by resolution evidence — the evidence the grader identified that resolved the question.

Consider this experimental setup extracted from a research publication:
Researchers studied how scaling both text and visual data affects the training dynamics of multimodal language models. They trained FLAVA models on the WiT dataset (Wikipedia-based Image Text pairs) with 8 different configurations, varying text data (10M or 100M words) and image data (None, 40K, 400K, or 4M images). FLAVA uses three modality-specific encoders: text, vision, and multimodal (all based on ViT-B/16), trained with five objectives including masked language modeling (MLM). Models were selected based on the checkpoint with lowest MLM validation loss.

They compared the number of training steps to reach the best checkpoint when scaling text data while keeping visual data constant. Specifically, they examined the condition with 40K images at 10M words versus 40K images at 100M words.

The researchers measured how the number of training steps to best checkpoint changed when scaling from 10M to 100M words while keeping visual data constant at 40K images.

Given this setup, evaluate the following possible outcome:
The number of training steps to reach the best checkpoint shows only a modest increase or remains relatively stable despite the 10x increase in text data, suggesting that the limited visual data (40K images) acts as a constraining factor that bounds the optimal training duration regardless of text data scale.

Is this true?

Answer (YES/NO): NO